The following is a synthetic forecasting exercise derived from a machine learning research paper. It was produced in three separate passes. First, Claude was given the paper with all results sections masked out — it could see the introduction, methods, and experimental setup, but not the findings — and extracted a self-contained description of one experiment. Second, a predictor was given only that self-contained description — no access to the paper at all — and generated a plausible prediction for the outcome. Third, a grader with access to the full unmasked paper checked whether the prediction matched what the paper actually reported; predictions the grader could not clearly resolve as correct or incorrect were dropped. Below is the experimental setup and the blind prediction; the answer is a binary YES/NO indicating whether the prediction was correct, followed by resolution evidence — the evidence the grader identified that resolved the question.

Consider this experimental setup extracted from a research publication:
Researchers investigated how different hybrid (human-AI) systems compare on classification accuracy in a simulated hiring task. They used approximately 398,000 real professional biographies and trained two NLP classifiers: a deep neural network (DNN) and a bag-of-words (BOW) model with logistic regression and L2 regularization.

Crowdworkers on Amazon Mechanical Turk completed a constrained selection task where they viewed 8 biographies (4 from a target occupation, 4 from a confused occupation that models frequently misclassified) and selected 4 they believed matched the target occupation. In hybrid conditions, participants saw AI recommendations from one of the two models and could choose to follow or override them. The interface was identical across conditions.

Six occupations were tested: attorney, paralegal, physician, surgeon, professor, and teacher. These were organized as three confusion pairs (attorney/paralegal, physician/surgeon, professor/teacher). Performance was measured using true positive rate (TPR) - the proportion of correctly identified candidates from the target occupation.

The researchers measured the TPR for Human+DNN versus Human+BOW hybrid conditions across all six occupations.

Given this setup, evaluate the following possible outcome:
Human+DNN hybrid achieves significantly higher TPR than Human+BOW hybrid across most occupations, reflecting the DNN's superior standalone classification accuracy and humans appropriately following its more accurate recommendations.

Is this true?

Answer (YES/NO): NO